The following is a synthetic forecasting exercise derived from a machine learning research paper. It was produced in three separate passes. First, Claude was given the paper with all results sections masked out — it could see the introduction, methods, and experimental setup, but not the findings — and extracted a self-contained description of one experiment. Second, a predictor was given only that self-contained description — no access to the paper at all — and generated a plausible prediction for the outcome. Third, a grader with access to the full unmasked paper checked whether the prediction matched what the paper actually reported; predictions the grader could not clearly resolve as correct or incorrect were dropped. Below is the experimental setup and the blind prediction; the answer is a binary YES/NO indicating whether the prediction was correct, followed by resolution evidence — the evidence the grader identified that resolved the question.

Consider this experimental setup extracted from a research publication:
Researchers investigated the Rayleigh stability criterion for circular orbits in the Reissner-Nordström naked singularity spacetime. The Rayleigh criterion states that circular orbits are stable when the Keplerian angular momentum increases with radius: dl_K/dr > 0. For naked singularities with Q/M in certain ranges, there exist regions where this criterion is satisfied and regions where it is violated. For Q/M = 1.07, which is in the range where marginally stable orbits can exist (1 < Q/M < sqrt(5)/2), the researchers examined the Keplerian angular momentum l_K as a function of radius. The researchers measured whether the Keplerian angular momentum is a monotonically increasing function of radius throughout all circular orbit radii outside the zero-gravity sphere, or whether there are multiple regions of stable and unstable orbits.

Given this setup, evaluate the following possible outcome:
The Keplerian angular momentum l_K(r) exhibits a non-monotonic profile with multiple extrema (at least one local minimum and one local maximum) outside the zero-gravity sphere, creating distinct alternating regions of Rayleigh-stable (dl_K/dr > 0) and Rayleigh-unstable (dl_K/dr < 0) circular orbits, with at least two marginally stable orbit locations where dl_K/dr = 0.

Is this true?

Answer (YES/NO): YES